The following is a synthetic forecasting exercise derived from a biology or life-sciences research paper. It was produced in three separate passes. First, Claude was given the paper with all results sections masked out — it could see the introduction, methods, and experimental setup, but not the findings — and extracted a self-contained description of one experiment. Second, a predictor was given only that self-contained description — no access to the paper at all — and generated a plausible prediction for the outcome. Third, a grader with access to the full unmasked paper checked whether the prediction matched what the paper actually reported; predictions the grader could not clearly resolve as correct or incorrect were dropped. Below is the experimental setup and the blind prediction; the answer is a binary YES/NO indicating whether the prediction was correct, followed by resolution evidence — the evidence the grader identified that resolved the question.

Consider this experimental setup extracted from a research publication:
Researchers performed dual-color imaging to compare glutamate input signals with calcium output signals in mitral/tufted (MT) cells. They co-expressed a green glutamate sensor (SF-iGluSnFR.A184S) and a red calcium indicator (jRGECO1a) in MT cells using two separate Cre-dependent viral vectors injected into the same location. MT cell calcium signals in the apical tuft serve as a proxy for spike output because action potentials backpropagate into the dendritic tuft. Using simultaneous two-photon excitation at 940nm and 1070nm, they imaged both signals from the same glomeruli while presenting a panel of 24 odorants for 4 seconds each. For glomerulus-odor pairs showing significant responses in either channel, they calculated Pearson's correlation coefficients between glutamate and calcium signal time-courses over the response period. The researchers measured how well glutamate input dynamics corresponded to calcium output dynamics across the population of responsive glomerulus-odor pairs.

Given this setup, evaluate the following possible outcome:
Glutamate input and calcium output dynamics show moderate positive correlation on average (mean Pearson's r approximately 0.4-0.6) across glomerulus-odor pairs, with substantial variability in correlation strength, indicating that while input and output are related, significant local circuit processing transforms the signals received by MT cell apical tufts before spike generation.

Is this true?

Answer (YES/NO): NO